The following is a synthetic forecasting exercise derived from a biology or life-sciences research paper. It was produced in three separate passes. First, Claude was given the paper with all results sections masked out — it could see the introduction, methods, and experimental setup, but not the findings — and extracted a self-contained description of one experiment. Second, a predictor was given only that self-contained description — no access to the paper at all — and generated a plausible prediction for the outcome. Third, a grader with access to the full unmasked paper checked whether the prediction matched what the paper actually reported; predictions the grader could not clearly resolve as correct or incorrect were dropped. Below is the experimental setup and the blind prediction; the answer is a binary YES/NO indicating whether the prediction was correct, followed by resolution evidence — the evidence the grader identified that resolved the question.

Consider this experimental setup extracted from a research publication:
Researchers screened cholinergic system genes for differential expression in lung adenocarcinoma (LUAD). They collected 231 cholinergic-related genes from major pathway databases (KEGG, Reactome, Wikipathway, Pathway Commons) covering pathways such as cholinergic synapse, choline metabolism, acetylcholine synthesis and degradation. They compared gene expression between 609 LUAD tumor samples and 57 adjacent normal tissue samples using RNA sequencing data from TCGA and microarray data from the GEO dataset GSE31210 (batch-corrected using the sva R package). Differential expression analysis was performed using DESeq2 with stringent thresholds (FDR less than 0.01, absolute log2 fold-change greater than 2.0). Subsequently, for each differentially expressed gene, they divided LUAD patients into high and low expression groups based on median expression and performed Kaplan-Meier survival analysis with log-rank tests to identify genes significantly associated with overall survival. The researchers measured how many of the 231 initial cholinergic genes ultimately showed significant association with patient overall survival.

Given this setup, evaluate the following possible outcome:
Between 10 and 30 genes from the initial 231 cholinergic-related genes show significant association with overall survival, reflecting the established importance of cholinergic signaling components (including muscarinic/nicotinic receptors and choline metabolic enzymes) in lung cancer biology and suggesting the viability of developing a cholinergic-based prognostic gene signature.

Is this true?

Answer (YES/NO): NO